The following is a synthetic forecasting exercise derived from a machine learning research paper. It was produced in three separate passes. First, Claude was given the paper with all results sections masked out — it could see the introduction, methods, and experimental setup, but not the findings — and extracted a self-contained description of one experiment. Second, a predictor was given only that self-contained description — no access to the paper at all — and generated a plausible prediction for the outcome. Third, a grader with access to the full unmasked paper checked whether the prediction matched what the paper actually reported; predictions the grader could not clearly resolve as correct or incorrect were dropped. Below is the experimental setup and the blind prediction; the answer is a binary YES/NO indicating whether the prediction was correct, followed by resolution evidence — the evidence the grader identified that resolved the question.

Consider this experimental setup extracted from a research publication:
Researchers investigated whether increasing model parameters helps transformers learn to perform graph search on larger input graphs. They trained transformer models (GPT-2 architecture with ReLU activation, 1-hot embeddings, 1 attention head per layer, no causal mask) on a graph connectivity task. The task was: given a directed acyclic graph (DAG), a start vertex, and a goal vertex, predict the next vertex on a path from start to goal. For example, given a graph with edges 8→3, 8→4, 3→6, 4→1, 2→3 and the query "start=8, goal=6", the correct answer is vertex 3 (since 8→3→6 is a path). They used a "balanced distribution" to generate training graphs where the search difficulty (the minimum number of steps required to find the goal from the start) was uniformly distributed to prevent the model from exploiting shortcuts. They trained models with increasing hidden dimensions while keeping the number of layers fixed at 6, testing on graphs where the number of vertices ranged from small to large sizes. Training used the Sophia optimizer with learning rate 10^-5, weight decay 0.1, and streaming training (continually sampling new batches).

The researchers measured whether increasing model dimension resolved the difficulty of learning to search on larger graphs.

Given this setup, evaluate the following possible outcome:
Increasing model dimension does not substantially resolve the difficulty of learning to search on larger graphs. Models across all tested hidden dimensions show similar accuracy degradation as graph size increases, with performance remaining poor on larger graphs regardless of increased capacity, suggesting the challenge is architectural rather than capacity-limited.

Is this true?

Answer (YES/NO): YES